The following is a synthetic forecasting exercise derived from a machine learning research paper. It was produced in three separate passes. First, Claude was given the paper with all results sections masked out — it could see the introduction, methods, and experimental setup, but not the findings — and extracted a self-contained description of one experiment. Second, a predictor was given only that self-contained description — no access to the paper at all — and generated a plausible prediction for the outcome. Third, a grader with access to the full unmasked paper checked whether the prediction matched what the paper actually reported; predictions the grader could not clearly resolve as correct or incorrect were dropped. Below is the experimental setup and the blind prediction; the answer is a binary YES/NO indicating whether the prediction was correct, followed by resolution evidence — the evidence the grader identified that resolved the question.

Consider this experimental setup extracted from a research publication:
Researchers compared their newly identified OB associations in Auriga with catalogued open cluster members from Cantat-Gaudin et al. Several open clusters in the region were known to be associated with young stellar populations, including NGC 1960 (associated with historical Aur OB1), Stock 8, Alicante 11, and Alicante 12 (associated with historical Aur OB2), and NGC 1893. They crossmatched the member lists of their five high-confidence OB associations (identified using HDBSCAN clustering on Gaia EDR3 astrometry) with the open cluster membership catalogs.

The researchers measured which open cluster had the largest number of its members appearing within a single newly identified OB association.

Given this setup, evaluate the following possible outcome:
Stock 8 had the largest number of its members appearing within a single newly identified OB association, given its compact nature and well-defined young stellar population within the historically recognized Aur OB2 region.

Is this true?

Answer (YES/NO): YES